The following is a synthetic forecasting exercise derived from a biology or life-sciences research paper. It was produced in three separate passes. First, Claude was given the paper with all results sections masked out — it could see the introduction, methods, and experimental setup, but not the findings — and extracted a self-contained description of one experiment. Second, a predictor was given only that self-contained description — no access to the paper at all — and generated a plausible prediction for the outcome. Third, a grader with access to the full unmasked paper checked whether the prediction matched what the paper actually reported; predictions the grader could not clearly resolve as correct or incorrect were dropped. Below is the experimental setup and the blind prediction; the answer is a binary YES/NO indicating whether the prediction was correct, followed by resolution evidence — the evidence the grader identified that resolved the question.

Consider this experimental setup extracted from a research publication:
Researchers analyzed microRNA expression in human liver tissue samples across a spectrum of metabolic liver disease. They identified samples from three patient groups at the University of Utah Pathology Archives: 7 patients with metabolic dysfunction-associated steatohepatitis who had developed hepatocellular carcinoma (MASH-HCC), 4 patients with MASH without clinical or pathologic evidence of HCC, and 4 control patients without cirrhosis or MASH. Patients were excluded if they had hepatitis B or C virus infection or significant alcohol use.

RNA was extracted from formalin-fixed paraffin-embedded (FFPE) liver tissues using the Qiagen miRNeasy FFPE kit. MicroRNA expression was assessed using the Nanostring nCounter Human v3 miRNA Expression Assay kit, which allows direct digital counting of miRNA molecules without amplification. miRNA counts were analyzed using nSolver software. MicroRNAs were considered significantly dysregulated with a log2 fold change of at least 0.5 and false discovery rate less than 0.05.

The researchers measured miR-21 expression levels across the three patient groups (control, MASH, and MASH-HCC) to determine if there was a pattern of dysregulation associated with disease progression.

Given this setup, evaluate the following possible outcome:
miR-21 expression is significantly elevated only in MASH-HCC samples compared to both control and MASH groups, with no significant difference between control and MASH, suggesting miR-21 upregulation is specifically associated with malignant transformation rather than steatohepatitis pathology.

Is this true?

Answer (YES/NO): NO